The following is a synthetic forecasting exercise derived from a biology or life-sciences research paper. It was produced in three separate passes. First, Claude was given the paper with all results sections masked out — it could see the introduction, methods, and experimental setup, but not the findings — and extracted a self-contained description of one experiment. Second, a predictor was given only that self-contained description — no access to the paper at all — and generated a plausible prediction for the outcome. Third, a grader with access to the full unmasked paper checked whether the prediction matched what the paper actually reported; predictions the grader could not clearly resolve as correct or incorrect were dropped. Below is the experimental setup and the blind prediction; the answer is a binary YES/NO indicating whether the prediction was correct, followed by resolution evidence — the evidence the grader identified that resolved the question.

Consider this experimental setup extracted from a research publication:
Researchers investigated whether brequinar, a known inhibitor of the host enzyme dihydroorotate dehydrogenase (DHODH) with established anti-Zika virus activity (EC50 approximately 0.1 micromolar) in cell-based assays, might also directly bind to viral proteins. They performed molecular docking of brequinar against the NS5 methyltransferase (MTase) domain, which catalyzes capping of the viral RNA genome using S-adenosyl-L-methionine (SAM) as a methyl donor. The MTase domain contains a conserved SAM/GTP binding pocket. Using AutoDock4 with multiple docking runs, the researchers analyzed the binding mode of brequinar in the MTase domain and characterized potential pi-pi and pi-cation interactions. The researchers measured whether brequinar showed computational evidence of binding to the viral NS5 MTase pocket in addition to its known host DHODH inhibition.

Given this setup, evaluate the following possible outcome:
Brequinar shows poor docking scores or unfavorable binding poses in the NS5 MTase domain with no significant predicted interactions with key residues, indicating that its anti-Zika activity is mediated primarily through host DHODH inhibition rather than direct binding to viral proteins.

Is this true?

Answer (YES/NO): NO